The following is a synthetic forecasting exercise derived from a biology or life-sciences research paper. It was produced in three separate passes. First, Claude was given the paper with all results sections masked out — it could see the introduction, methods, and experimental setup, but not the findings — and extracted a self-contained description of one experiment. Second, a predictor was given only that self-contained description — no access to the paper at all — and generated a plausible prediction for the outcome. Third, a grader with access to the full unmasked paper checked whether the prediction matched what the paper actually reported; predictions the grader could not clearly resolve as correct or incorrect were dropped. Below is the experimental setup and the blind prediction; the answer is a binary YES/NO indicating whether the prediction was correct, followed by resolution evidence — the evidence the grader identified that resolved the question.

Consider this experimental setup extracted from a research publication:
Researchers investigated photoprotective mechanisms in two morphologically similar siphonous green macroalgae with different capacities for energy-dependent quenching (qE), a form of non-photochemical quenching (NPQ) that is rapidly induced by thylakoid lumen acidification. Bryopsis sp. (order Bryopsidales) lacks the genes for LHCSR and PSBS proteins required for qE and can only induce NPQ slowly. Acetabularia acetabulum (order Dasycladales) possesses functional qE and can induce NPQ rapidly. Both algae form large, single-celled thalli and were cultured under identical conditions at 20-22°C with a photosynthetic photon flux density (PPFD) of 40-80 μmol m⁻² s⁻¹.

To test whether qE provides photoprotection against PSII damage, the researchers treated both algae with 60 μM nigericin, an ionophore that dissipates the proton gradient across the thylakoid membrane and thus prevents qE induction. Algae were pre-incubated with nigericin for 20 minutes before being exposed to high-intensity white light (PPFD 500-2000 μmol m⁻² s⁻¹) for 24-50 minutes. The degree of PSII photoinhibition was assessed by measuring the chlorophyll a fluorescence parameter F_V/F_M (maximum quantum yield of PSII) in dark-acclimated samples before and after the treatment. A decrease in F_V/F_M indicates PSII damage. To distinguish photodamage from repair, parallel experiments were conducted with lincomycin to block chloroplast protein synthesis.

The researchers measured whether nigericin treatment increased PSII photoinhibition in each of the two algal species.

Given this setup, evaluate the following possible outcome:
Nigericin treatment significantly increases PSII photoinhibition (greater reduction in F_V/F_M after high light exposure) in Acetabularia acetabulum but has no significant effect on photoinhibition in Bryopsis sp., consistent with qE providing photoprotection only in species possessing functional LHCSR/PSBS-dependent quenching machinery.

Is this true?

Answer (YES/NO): YES